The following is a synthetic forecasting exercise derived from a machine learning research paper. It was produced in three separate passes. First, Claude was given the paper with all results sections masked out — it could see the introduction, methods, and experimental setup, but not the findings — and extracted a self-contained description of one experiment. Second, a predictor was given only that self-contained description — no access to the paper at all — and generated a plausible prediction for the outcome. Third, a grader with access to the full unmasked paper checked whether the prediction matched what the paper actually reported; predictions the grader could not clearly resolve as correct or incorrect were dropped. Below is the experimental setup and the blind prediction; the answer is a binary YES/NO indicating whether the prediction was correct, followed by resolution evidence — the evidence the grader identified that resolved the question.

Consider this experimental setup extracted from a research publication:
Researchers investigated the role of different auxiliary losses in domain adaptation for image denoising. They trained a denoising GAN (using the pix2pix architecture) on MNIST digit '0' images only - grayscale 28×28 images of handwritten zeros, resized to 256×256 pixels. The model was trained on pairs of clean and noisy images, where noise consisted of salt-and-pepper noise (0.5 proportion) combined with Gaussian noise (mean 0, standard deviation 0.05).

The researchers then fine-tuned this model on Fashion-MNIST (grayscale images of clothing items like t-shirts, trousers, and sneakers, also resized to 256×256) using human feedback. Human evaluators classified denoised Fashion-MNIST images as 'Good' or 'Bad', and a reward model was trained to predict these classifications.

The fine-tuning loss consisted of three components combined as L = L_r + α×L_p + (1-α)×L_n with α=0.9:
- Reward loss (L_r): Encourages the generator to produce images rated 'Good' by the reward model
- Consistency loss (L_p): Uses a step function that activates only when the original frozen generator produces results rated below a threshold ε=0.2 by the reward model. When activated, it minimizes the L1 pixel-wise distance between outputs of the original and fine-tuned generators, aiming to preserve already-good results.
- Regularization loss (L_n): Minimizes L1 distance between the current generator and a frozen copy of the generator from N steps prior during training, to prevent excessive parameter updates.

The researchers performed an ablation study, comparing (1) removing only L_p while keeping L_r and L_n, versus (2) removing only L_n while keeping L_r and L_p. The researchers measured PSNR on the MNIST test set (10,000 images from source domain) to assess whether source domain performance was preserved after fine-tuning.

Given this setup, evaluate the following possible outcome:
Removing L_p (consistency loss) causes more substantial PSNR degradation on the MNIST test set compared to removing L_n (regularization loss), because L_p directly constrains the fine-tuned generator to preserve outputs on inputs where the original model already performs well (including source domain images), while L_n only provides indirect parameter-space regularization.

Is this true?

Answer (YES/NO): YES